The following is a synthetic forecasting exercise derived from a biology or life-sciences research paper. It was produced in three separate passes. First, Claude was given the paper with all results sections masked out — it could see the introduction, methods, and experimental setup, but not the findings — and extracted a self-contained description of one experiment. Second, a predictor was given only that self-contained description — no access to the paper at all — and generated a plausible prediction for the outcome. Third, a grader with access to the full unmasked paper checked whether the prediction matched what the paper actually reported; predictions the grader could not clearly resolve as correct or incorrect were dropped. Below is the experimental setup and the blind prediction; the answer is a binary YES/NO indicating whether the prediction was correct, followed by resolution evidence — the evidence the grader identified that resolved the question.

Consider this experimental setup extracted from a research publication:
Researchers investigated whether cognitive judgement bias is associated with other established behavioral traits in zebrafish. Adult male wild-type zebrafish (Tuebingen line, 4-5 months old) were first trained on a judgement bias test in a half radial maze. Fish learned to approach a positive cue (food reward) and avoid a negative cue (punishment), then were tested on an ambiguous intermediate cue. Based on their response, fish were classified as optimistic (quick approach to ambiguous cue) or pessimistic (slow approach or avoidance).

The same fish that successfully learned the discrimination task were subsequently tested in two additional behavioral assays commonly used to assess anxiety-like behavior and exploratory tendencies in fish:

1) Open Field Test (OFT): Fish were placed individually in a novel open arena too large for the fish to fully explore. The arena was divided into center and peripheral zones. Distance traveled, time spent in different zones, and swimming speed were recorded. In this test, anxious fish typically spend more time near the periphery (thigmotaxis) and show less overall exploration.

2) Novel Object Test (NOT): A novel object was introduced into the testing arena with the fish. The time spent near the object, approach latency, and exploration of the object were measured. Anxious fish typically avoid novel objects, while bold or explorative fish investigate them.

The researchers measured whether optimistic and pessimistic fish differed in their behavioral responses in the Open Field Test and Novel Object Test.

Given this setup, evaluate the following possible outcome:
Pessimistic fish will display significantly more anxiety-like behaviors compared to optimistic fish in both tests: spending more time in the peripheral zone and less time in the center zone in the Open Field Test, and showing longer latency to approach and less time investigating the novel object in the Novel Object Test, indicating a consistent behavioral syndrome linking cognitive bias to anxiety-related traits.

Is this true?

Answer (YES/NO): NO